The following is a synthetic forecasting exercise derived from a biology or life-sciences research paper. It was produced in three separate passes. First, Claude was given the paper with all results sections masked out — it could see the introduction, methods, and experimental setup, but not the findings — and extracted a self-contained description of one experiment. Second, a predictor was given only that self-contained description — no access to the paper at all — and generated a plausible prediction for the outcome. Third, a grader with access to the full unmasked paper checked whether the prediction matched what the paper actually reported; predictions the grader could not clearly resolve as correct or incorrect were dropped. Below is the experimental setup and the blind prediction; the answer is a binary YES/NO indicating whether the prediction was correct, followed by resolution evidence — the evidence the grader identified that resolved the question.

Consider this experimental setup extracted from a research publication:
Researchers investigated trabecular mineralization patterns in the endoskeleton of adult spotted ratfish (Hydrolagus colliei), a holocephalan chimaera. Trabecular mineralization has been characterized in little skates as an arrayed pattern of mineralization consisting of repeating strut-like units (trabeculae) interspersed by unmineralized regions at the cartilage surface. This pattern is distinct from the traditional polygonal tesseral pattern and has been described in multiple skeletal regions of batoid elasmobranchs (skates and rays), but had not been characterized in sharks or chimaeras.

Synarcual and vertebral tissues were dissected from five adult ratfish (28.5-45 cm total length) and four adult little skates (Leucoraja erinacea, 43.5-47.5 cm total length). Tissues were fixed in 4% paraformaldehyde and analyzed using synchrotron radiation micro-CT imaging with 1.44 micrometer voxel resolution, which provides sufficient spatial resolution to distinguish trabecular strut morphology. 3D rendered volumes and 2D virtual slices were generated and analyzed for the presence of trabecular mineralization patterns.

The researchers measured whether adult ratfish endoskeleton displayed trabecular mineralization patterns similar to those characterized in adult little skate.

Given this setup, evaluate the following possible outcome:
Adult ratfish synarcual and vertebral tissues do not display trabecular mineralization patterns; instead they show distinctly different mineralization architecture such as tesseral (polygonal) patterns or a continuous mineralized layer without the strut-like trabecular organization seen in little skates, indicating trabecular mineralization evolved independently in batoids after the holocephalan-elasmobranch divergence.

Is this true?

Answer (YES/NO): NO